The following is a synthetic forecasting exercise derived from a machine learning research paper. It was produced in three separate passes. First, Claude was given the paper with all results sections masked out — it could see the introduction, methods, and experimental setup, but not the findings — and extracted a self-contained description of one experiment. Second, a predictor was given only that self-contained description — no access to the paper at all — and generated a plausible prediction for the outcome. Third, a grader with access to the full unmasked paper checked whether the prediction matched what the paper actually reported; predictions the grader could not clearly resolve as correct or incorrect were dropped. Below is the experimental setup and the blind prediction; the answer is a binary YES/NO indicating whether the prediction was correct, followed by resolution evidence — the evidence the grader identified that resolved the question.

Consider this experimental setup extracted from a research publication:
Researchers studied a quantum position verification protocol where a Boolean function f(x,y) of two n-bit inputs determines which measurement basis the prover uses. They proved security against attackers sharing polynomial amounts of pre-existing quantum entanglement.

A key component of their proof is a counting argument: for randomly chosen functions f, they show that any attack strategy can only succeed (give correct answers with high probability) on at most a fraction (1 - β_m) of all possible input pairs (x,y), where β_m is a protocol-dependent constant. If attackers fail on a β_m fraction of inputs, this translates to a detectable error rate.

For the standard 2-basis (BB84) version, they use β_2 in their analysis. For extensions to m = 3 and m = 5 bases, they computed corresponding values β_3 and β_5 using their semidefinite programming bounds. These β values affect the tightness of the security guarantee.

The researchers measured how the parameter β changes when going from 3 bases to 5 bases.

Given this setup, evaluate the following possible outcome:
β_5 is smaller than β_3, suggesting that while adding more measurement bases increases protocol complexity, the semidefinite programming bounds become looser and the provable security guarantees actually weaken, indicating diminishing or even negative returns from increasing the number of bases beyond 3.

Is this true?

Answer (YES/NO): NO